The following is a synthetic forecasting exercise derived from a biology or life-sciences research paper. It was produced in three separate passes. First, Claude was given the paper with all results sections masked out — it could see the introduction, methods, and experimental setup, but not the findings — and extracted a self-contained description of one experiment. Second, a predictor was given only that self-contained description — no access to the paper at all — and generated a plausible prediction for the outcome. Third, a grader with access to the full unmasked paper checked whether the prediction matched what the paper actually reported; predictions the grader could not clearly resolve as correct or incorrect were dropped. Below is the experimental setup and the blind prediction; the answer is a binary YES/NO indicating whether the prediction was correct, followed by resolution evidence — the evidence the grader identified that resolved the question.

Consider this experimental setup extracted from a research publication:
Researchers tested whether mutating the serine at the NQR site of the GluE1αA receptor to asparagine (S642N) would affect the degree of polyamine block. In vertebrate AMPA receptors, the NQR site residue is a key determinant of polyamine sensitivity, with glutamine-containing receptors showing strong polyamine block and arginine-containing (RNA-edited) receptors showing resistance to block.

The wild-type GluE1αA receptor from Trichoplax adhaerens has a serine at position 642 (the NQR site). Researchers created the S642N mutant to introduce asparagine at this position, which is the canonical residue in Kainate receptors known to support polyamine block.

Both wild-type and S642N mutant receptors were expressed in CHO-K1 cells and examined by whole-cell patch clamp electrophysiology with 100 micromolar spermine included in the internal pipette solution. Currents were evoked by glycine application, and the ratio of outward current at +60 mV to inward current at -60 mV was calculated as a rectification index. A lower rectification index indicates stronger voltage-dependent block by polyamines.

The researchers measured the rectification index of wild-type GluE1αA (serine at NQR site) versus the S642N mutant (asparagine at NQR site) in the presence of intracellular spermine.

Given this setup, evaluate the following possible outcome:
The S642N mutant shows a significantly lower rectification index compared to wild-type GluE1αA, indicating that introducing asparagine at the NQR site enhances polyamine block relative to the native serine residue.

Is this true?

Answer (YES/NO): YES